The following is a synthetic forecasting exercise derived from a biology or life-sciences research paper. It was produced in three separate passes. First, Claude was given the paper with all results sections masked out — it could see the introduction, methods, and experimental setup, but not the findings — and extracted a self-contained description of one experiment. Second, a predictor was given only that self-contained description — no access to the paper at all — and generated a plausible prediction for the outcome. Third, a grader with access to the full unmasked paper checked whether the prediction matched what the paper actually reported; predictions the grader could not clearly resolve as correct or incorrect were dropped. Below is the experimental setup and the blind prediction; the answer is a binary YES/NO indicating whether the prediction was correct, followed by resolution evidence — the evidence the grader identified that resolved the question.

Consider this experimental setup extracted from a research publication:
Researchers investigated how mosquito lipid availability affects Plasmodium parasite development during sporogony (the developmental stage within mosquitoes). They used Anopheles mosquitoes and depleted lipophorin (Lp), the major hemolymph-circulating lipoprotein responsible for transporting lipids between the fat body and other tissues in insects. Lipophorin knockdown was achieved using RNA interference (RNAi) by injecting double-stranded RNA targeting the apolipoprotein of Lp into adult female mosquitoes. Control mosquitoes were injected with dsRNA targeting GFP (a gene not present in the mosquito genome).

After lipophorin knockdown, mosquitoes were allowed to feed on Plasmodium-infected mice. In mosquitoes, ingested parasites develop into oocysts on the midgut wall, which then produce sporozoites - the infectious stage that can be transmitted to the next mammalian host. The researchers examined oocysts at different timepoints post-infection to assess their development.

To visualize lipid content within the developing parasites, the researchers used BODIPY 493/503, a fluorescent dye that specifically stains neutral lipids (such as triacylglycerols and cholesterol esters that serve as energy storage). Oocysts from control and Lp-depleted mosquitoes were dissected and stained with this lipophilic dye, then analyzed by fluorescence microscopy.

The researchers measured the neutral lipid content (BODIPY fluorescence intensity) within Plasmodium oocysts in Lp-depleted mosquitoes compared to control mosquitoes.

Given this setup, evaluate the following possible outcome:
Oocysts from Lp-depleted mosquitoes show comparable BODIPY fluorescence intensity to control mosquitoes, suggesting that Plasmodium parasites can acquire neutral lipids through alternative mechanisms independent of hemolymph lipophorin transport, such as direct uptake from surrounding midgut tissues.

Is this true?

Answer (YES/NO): NO